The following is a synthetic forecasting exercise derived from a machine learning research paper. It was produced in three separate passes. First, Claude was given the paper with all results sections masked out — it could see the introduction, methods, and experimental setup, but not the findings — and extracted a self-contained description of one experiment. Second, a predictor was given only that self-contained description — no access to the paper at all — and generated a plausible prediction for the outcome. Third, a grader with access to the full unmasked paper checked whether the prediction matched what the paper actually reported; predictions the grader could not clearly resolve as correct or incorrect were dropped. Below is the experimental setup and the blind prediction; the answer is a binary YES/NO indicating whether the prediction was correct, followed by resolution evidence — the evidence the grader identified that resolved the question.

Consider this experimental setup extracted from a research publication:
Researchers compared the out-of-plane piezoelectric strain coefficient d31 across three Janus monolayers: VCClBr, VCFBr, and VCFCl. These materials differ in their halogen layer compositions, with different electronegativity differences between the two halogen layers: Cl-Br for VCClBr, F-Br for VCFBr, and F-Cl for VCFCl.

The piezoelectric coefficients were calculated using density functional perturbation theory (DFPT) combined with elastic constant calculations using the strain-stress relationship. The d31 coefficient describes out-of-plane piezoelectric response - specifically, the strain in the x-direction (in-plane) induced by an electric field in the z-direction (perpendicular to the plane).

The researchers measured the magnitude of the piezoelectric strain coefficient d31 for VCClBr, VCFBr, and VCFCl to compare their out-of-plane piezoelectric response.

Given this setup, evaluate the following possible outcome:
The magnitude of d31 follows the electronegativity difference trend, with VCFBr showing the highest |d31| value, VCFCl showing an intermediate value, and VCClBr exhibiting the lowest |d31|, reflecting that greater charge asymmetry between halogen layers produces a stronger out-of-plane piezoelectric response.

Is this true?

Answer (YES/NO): YES